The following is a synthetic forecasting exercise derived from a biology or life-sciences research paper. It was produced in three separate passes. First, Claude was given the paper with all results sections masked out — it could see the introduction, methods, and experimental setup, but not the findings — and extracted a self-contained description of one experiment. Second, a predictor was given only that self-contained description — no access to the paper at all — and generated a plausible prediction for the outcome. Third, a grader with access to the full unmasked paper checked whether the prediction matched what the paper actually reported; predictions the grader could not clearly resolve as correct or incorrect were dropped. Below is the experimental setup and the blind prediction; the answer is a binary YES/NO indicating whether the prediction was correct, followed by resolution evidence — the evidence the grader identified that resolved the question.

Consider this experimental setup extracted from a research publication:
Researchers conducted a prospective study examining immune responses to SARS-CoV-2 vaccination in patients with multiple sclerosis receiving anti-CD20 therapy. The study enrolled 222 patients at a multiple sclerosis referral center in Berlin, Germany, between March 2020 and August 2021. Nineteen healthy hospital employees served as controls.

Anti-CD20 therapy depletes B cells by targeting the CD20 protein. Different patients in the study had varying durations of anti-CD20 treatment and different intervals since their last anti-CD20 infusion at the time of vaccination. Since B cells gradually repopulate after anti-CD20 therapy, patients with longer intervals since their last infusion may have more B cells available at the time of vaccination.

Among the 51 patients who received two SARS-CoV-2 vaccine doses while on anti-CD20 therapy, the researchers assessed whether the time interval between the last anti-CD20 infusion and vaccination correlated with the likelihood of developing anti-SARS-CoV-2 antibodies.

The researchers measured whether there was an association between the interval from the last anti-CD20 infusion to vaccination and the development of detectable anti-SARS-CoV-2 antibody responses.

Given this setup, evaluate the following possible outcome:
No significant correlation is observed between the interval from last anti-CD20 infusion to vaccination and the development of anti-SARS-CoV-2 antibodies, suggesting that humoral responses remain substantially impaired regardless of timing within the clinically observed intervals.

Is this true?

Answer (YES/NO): NO